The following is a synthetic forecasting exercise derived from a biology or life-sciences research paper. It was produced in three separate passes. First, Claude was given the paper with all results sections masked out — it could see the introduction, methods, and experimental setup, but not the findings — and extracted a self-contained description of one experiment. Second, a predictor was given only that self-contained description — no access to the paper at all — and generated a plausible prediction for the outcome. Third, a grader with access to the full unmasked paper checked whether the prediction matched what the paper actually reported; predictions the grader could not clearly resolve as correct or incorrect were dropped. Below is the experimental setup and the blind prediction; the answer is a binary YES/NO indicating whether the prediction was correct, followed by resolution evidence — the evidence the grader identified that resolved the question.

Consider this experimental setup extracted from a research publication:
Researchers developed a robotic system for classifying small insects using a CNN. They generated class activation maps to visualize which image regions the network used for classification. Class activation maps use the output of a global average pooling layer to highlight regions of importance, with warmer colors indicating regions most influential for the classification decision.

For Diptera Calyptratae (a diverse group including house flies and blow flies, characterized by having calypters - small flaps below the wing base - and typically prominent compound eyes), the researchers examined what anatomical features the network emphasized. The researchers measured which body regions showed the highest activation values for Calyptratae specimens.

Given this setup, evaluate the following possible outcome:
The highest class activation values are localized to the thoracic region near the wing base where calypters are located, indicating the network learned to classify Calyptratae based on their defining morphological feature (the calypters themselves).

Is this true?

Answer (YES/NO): NO